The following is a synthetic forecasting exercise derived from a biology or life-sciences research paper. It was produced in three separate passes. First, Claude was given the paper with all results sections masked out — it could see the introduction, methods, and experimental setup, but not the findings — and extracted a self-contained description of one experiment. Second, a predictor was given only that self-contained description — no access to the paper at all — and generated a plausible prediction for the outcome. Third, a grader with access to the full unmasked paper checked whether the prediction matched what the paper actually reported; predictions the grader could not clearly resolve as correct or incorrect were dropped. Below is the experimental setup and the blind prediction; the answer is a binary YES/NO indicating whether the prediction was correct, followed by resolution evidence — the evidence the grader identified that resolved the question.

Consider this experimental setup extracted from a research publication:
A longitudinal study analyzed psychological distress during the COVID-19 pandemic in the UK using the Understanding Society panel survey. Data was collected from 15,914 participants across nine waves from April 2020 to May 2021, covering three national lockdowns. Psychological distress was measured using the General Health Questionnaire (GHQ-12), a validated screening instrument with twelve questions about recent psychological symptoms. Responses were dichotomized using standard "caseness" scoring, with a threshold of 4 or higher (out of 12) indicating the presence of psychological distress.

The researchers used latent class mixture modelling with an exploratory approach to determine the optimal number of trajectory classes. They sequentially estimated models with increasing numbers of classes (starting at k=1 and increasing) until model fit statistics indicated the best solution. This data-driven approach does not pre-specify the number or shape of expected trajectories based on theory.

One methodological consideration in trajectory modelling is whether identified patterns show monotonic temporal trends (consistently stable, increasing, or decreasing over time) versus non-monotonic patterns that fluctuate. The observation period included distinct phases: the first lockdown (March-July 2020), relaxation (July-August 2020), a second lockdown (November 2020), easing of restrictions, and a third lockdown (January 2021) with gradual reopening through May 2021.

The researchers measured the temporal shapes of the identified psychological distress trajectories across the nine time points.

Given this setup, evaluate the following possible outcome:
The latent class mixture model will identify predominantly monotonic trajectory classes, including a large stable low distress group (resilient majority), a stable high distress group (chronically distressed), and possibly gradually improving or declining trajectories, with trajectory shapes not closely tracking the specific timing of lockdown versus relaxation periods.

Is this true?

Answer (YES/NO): NO